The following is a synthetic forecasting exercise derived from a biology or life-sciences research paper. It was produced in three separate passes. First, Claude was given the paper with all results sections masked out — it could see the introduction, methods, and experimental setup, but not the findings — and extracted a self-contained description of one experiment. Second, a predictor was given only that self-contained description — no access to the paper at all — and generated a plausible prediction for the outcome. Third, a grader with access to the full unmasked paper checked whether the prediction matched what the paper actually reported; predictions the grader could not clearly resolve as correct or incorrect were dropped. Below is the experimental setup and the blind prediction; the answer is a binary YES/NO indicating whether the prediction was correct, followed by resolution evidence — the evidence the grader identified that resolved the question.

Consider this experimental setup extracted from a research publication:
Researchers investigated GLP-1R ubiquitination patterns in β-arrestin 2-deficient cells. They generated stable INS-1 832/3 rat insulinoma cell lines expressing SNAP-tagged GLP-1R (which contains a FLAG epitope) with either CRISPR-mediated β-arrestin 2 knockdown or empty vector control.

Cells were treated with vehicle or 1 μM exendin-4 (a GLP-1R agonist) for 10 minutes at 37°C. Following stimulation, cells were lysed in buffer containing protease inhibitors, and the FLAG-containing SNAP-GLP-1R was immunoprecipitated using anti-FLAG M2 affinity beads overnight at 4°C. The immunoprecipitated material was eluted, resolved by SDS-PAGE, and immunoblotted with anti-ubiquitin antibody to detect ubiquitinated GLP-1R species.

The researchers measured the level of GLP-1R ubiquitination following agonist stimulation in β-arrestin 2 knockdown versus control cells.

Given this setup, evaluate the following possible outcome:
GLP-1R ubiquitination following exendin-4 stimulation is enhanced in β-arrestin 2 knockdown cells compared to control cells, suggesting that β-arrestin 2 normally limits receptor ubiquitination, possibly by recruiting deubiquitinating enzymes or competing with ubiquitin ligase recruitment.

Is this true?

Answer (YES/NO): NO